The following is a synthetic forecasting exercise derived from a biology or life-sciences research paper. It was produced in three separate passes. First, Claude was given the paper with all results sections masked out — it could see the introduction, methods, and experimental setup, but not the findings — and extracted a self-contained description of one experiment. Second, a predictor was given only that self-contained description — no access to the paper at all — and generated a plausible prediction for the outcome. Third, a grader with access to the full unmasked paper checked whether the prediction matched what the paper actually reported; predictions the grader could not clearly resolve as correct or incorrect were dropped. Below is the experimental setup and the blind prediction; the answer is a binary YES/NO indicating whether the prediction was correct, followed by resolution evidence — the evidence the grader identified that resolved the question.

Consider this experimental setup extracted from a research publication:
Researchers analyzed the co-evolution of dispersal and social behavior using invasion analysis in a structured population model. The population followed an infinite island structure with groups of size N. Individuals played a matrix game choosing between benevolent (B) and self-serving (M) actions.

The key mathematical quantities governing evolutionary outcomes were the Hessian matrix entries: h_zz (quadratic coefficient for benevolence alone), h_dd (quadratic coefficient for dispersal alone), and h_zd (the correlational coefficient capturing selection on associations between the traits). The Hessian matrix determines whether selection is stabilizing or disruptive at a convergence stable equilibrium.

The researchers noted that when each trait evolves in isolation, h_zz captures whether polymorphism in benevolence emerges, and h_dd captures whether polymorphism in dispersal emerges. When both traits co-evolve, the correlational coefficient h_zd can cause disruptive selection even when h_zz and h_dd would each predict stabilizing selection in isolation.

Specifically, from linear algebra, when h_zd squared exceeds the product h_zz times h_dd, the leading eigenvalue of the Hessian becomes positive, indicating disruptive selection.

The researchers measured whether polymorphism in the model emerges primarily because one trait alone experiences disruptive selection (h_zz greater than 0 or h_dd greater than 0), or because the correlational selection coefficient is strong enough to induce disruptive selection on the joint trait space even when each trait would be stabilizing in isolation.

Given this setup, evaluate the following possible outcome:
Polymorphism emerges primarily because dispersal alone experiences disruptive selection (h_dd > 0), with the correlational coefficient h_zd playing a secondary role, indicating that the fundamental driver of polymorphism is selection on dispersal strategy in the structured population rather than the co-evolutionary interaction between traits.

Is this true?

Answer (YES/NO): NO